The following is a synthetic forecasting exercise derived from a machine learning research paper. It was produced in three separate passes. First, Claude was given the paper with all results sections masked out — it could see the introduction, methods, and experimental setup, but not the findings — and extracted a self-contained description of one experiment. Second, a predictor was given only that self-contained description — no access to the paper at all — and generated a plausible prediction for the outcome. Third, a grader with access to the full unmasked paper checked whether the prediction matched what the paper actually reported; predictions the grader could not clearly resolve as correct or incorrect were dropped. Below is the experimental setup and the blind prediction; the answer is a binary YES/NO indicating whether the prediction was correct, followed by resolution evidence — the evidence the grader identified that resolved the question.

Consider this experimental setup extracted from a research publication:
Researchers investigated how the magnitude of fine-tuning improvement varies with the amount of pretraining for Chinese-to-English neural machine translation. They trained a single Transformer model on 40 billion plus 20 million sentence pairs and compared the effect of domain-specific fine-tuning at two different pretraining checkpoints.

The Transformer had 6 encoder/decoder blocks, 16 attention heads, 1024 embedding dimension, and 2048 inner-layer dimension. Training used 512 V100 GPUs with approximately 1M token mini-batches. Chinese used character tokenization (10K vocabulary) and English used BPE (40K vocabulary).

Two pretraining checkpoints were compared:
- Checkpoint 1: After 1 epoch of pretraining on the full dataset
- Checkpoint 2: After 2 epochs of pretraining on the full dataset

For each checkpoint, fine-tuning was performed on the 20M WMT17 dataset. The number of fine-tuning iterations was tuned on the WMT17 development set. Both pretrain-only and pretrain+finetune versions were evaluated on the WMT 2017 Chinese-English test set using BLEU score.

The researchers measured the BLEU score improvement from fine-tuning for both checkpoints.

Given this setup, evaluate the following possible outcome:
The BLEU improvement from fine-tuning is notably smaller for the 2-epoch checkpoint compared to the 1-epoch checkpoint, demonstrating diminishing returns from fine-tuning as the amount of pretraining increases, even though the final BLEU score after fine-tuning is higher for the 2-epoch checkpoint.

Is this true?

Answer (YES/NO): YES